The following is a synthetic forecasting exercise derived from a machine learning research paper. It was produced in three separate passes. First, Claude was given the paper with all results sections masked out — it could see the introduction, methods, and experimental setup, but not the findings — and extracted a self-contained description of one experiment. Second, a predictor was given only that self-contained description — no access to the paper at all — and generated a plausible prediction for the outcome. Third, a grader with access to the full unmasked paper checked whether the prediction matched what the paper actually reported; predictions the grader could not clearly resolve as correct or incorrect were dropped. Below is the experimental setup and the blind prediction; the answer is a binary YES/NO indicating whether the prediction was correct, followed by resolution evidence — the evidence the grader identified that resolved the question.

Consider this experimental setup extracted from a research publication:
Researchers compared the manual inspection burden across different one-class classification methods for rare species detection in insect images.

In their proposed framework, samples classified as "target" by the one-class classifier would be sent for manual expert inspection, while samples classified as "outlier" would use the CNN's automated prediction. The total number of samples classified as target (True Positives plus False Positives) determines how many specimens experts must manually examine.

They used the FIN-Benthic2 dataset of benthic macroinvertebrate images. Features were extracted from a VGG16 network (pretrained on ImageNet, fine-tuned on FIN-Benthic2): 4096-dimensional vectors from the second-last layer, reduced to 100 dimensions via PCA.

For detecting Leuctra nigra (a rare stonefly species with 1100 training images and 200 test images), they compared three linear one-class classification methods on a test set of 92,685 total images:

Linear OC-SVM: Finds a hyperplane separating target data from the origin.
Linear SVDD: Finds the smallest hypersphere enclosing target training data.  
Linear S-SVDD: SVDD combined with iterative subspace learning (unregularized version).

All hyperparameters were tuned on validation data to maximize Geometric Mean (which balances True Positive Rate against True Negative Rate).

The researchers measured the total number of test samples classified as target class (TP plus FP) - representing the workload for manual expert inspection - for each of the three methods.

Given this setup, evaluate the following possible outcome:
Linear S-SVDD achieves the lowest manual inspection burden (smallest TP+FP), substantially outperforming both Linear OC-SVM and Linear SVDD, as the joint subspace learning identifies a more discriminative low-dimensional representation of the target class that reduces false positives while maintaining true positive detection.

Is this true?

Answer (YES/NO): NO